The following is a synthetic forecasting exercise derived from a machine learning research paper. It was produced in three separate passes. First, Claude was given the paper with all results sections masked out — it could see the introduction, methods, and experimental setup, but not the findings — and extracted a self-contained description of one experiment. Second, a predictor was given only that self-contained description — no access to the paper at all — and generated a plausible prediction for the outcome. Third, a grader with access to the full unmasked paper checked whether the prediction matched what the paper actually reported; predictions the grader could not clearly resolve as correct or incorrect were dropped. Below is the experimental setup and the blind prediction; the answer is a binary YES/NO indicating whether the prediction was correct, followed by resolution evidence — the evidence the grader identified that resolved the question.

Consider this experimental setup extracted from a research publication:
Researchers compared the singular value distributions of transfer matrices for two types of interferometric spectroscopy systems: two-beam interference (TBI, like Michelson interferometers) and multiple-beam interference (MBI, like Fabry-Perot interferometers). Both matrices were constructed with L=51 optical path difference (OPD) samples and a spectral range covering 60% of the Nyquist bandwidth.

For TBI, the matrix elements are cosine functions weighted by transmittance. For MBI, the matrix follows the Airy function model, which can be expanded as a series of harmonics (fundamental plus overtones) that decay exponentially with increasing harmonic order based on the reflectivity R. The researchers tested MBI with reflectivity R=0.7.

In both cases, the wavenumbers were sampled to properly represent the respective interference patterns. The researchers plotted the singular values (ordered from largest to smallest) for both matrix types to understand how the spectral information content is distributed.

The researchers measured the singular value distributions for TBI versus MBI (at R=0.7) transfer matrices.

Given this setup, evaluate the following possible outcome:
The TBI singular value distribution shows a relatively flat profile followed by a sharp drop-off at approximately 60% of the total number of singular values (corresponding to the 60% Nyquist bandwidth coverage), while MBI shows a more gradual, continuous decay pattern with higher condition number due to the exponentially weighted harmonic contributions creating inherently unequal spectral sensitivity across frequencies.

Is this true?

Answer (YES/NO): NO